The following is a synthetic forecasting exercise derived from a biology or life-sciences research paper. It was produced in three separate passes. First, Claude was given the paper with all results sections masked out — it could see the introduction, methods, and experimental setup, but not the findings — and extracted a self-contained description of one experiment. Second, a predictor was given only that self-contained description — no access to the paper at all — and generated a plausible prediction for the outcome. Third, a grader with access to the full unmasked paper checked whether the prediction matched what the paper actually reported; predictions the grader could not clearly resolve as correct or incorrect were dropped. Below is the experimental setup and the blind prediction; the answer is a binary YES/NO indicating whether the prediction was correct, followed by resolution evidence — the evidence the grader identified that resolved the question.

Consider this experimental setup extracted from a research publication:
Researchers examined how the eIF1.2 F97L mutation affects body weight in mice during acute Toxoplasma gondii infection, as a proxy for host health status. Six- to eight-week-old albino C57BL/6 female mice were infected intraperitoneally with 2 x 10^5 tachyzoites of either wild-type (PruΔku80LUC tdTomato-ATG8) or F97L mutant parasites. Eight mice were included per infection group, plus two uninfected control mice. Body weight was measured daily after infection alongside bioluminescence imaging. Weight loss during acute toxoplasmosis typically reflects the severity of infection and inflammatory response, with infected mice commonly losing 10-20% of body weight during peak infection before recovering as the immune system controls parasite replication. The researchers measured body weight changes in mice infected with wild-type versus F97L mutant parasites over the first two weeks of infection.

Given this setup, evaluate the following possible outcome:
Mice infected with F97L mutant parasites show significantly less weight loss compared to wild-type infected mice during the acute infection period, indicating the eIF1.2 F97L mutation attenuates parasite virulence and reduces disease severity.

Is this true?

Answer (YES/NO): NO